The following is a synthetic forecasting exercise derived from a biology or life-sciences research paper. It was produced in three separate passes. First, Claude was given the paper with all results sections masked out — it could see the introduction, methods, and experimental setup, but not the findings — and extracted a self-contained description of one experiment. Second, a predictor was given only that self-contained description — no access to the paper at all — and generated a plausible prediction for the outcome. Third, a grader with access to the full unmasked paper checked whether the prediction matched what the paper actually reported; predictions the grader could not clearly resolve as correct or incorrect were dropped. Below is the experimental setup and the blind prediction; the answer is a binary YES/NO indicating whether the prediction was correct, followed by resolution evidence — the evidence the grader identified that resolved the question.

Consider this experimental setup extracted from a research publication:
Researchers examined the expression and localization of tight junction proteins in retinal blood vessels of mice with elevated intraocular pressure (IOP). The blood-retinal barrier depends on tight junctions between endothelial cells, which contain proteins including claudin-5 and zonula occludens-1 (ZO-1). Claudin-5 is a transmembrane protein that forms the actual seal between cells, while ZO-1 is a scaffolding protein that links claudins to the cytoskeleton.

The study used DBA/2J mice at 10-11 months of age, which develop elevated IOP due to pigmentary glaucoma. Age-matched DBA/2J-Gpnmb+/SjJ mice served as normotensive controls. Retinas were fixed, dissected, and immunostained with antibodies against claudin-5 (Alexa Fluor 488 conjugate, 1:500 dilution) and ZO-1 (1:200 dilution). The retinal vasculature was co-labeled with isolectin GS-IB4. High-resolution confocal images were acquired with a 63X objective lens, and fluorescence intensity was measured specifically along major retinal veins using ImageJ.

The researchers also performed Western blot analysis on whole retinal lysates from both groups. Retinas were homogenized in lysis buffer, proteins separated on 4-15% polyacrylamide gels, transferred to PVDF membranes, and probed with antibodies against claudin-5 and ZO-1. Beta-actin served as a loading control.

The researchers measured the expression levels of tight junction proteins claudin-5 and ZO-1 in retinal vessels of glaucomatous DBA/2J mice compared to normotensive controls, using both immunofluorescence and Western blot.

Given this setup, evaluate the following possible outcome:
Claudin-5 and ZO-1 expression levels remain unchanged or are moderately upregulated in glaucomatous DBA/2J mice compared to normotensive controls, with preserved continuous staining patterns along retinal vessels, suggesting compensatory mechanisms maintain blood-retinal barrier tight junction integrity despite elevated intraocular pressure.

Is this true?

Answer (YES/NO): YES